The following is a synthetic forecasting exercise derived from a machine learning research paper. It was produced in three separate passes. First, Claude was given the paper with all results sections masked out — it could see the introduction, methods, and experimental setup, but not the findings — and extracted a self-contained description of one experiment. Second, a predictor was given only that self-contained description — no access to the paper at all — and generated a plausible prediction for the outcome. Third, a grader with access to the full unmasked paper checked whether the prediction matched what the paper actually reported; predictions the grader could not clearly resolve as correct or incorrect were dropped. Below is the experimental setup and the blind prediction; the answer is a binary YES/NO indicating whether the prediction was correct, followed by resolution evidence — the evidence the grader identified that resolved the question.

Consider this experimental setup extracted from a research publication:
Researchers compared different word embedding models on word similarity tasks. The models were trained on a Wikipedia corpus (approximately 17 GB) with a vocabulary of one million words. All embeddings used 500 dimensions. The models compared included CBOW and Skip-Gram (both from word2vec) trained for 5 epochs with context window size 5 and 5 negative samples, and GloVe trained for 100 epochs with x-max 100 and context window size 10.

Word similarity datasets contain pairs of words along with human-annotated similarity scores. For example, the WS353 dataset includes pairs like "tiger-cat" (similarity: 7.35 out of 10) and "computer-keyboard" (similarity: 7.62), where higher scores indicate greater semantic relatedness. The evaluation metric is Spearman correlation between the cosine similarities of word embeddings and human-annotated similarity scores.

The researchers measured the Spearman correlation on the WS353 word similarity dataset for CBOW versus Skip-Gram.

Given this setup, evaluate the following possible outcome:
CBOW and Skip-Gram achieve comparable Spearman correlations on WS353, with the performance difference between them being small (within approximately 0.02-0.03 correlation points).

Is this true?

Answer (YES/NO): NO